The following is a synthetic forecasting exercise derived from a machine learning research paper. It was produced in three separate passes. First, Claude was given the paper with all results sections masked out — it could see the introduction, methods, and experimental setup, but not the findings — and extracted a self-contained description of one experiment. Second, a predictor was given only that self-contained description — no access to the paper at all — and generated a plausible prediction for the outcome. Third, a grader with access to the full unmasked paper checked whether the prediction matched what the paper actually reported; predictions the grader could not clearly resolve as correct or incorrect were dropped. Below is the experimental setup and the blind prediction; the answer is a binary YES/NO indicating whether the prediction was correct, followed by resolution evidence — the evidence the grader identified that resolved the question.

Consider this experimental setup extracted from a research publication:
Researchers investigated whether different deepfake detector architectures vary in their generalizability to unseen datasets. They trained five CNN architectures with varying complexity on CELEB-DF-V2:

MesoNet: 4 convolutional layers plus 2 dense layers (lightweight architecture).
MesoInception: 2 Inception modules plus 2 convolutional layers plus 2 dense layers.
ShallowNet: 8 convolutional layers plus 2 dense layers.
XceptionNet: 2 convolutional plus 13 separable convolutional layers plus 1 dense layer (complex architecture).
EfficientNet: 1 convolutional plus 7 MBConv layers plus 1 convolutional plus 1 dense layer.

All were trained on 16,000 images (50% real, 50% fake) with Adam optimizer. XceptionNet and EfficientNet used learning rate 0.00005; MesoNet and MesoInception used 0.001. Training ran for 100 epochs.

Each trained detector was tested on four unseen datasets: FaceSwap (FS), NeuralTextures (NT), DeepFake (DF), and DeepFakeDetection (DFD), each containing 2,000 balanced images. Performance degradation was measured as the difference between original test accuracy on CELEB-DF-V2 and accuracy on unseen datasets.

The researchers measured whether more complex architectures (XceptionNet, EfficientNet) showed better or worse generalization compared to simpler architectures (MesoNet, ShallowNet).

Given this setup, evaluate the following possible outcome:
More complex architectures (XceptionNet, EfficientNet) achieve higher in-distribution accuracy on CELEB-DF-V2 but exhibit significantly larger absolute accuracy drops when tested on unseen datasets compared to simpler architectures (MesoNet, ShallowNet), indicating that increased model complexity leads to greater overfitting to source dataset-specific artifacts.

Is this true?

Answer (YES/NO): NO